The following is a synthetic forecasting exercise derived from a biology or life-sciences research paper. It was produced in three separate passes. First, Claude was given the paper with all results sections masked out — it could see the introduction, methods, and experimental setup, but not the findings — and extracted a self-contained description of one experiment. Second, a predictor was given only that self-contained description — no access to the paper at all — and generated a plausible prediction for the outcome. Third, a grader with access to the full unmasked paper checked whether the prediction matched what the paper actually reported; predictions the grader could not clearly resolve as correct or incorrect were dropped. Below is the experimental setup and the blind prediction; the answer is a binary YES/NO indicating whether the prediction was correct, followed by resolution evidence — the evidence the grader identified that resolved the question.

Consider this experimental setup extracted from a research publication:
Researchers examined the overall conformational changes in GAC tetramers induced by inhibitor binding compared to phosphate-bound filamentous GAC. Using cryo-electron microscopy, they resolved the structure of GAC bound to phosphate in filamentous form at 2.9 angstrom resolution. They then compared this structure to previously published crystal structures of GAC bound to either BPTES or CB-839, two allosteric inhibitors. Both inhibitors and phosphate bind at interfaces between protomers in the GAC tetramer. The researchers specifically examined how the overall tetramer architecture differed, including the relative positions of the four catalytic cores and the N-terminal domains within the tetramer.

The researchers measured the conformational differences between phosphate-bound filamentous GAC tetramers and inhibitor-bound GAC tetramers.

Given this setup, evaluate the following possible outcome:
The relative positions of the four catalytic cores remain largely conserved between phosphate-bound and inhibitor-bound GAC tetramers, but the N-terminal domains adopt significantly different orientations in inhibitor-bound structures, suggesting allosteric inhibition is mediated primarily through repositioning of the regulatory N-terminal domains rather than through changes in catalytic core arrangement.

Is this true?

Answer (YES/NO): NO